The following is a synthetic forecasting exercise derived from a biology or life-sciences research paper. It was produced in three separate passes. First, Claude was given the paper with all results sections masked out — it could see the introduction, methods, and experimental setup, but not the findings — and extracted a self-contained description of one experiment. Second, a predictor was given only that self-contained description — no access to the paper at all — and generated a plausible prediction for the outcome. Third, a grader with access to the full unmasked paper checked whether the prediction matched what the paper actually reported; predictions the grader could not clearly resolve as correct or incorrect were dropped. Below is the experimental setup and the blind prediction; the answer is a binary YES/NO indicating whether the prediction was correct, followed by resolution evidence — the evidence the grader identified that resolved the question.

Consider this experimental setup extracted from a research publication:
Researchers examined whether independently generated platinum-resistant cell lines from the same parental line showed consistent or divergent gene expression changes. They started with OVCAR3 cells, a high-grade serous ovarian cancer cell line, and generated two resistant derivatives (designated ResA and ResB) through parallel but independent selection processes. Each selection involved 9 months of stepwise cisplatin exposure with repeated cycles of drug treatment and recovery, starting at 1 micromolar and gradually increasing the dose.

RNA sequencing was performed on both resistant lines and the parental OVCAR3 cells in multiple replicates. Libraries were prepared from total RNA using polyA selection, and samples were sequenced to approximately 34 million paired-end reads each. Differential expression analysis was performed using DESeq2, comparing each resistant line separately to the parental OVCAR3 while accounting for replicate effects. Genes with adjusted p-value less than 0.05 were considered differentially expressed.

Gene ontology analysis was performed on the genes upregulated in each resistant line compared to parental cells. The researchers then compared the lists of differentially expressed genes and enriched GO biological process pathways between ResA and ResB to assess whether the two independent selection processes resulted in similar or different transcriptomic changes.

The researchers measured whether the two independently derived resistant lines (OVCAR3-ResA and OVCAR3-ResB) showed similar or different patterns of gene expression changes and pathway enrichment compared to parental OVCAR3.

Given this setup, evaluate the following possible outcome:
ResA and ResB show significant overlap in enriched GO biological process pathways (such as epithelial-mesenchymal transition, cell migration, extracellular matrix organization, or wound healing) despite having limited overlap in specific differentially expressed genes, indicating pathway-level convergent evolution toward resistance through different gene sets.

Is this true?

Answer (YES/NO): NO